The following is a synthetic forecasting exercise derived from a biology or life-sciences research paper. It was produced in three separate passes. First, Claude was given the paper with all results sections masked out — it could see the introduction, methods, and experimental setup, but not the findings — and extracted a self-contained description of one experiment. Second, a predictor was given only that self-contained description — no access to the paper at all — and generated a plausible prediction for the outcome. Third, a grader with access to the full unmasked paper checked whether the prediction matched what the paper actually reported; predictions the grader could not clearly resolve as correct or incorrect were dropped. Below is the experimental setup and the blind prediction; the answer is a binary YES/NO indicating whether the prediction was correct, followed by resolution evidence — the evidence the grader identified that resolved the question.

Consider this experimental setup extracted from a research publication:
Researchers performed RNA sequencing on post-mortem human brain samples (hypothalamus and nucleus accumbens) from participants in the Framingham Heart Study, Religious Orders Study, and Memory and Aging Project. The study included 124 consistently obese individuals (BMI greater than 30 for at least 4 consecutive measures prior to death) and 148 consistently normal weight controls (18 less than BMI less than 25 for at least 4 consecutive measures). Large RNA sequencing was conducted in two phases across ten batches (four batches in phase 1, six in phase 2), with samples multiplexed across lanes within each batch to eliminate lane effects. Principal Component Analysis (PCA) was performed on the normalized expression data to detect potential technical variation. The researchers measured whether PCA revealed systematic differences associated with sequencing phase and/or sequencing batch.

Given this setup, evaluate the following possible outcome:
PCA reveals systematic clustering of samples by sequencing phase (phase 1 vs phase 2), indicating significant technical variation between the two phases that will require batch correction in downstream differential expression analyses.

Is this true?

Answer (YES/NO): YES